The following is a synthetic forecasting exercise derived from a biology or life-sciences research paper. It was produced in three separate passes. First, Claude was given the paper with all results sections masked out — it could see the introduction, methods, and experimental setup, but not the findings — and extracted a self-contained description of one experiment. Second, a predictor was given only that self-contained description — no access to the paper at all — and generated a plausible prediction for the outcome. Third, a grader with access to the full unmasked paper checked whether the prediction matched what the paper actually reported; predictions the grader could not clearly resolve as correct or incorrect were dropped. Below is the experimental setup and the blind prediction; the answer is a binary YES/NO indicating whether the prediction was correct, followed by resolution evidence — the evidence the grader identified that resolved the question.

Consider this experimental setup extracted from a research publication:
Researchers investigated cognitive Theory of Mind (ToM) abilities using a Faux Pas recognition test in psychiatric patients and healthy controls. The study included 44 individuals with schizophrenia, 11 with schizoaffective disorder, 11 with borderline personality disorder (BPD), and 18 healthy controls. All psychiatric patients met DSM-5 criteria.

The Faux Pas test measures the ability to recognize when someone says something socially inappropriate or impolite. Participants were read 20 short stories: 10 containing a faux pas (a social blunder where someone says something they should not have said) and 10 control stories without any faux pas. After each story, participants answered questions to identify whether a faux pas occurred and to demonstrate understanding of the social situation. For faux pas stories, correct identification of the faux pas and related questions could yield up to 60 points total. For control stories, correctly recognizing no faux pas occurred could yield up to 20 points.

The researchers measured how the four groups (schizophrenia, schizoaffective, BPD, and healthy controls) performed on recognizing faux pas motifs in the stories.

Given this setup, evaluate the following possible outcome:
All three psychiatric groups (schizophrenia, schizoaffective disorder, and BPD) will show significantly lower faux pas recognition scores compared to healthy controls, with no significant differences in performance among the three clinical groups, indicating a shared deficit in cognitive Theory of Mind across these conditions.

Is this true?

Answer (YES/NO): YES